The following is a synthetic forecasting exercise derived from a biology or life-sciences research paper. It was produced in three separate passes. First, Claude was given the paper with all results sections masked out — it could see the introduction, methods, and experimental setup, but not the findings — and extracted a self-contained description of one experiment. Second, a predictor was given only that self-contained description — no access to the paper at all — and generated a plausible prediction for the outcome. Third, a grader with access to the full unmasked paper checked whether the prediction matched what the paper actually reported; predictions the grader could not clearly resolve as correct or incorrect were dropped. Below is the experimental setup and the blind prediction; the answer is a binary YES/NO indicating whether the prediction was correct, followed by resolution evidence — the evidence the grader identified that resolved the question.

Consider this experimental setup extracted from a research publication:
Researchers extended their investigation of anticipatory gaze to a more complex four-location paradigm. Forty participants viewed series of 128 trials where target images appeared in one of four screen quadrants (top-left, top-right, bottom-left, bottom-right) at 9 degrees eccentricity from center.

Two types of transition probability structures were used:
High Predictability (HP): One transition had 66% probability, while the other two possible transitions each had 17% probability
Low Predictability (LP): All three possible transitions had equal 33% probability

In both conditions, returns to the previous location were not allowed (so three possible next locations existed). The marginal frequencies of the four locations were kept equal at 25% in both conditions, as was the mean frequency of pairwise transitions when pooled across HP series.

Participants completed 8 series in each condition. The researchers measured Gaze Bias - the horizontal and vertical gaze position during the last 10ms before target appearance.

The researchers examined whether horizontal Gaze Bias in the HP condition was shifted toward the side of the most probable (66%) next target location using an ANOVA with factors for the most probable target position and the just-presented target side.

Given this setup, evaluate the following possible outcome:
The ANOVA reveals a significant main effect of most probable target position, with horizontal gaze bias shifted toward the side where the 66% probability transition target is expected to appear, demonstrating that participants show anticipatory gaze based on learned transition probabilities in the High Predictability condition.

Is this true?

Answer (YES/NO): NO